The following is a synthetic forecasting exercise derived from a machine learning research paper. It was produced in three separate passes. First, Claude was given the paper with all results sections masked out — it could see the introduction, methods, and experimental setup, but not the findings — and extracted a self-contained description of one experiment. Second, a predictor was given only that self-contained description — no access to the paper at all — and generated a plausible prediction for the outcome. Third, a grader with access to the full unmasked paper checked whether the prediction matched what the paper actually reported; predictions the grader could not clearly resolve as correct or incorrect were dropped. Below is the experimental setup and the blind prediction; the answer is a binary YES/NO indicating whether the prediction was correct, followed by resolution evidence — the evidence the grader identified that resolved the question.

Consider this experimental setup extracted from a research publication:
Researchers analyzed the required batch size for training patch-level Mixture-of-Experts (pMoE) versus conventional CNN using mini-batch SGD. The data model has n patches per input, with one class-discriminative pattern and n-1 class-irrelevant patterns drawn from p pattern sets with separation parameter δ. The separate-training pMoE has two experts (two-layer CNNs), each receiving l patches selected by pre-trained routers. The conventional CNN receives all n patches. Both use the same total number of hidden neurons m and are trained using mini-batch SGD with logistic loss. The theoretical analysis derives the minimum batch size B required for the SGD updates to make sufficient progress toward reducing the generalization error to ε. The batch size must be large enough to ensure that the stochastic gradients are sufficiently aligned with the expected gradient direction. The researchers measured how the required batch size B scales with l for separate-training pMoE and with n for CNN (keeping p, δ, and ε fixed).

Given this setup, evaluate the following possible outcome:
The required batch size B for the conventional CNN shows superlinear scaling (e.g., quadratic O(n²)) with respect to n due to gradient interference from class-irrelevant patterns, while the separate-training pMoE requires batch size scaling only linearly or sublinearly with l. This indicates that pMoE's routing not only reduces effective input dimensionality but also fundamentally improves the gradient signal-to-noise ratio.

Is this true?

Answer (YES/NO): NO